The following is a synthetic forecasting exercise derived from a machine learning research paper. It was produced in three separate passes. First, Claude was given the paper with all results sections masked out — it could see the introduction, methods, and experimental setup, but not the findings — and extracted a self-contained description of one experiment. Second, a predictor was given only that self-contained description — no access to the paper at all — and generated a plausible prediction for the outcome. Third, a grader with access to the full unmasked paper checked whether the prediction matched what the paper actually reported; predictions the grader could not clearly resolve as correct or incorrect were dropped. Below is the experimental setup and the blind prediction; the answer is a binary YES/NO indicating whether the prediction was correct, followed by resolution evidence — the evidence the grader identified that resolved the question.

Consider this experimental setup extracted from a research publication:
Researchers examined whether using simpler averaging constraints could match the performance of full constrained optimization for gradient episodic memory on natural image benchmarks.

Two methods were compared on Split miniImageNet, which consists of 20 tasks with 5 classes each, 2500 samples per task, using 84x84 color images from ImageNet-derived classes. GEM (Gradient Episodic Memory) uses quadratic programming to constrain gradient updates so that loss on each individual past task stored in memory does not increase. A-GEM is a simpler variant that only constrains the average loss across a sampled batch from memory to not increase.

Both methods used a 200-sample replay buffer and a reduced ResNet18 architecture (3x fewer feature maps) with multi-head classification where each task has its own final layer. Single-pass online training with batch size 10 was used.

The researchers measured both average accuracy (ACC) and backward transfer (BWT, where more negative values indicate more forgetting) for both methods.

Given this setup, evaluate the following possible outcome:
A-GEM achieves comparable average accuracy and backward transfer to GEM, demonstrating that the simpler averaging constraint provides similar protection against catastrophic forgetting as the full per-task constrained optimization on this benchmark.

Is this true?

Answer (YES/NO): YES